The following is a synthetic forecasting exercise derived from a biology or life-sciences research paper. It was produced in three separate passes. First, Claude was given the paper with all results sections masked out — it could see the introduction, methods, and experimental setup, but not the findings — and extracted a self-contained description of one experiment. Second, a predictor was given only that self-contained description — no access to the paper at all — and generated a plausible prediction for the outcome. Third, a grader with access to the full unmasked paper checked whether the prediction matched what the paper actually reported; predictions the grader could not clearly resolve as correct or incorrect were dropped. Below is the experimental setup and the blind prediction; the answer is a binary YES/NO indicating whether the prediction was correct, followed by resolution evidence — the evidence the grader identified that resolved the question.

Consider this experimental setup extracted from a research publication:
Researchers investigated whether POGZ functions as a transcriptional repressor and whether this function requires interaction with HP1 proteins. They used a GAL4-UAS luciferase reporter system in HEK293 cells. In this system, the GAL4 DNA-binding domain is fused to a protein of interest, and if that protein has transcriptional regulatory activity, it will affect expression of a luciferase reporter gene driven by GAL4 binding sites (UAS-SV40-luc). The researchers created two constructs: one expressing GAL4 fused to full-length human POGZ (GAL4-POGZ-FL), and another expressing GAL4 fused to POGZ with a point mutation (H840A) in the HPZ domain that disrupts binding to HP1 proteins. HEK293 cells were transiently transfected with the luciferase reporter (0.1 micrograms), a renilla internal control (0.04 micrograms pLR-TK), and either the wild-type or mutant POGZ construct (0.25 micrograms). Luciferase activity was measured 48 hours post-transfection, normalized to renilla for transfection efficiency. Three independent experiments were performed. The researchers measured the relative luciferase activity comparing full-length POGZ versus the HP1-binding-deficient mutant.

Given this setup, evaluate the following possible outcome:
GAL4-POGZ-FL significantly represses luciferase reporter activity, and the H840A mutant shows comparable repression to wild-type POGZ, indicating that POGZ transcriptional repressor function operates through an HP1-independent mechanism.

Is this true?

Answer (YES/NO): NO